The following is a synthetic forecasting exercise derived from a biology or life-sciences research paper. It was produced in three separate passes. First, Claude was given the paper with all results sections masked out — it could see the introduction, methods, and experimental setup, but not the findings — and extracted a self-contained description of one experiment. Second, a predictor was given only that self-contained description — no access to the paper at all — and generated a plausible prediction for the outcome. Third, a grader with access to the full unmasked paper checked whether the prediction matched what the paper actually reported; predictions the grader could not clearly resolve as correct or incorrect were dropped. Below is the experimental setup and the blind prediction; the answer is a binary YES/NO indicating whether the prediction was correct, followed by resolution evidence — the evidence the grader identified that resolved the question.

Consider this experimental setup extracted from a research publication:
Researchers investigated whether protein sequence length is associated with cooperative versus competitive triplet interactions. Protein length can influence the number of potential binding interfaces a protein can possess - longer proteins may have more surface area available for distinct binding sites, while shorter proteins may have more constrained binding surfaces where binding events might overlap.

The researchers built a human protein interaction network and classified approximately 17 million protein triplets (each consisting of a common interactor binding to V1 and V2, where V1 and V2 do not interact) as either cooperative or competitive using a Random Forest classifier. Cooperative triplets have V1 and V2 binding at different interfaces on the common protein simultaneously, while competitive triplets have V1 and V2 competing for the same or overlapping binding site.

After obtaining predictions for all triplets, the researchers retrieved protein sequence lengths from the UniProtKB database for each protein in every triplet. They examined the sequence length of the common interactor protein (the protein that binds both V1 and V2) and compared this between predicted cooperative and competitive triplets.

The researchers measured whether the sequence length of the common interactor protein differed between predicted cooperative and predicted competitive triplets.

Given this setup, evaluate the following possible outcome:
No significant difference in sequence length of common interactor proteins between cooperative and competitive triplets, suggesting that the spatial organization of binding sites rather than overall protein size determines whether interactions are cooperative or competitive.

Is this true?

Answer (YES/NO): NO